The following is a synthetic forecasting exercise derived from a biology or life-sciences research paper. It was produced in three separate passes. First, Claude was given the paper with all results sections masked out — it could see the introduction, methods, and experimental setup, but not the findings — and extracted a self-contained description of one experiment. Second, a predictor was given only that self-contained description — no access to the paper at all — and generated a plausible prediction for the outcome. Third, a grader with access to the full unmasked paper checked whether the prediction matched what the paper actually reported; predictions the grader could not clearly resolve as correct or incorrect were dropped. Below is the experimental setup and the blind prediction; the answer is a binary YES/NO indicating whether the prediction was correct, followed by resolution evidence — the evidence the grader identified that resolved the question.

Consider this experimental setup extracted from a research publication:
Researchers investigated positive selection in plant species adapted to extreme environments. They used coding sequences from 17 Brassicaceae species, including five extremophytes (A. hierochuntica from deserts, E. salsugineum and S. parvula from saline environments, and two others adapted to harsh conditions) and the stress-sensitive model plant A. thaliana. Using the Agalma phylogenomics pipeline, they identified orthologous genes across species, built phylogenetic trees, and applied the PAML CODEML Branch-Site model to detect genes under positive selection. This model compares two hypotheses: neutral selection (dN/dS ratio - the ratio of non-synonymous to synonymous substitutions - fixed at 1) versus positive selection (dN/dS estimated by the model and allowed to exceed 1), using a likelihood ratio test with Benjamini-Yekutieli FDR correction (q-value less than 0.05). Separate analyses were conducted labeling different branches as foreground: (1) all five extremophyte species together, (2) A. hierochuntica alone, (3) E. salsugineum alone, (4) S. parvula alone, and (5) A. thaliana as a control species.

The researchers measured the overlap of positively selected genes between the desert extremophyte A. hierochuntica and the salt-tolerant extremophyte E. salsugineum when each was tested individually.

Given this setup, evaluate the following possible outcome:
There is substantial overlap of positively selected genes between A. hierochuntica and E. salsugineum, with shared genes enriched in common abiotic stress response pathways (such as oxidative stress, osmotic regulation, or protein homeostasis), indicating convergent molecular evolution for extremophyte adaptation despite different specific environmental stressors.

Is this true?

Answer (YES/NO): NO